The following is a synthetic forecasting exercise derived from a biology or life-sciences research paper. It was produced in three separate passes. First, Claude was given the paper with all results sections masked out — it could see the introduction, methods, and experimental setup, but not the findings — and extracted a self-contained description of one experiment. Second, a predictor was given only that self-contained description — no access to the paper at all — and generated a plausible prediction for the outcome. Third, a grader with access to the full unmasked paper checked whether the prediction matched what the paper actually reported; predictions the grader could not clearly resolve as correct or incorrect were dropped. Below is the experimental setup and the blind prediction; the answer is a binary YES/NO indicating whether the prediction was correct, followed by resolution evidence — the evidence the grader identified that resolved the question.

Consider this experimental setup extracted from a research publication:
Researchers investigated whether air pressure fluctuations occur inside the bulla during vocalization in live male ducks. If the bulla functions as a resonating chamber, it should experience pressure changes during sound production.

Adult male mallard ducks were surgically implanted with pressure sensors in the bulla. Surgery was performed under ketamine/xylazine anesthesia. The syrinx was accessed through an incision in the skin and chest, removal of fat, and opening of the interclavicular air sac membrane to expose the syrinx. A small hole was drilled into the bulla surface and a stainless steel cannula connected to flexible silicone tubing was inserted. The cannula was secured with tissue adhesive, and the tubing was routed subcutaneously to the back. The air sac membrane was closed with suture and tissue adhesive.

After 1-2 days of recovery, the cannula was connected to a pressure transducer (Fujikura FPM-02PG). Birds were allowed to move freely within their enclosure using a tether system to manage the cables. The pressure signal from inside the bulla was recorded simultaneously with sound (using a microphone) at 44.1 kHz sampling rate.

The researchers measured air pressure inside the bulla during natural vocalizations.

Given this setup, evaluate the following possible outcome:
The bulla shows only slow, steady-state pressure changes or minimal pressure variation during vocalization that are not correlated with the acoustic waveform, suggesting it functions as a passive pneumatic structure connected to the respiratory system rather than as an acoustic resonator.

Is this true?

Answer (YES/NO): NO